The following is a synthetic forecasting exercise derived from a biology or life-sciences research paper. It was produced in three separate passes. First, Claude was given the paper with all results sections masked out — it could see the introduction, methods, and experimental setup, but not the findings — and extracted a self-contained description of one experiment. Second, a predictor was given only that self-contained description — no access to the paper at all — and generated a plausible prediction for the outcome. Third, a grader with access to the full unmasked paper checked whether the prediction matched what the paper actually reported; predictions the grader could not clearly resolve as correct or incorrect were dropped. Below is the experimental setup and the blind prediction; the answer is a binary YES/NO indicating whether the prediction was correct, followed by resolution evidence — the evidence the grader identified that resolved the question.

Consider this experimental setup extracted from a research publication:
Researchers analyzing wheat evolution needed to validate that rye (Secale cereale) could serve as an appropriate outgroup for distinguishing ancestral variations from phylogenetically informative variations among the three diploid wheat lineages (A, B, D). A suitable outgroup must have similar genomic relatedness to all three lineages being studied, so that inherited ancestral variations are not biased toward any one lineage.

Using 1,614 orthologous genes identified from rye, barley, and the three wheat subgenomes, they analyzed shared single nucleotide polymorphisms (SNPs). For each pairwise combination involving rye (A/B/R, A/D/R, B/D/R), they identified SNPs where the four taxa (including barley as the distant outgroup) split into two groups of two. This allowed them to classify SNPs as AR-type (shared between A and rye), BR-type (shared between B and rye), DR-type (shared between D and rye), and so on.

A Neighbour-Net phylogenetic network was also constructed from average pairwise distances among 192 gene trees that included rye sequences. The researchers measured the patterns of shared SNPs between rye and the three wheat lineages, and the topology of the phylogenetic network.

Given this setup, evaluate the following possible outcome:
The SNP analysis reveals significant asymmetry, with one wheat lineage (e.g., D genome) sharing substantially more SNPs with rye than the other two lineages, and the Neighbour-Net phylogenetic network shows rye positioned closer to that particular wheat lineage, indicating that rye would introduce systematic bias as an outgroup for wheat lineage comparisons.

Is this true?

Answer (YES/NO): NO